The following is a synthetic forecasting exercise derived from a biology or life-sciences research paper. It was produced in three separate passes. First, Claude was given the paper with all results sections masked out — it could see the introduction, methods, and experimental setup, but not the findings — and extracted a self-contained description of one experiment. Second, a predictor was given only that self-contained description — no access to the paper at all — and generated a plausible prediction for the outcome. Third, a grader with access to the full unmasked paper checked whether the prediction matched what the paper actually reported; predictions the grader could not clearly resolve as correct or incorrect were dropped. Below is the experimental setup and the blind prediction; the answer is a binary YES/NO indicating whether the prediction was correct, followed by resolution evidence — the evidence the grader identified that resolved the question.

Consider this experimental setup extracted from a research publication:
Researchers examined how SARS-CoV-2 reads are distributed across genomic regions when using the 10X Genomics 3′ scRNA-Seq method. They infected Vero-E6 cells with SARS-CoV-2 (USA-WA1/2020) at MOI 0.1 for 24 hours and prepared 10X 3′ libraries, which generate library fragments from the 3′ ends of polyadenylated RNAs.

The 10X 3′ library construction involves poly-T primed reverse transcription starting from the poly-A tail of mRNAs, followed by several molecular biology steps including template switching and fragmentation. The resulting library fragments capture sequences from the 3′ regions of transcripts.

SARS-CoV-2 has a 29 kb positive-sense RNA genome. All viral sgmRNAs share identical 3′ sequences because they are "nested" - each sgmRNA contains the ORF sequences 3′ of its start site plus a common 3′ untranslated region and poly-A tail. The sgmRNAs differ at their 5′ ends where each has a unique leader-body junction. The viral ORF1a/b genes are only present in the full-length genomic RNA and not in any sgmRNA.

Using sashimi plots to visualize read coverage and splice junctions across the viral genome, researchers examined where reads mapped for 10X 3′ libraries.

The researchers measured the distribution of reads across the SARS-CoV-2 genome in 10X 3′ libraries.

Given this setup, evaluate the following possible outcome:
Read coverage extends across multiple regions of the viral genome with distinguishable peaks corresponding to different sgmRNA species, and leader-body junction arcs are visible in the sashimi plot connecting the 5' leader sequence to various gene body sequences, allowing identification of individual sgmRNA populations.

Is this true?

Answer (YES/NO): NO